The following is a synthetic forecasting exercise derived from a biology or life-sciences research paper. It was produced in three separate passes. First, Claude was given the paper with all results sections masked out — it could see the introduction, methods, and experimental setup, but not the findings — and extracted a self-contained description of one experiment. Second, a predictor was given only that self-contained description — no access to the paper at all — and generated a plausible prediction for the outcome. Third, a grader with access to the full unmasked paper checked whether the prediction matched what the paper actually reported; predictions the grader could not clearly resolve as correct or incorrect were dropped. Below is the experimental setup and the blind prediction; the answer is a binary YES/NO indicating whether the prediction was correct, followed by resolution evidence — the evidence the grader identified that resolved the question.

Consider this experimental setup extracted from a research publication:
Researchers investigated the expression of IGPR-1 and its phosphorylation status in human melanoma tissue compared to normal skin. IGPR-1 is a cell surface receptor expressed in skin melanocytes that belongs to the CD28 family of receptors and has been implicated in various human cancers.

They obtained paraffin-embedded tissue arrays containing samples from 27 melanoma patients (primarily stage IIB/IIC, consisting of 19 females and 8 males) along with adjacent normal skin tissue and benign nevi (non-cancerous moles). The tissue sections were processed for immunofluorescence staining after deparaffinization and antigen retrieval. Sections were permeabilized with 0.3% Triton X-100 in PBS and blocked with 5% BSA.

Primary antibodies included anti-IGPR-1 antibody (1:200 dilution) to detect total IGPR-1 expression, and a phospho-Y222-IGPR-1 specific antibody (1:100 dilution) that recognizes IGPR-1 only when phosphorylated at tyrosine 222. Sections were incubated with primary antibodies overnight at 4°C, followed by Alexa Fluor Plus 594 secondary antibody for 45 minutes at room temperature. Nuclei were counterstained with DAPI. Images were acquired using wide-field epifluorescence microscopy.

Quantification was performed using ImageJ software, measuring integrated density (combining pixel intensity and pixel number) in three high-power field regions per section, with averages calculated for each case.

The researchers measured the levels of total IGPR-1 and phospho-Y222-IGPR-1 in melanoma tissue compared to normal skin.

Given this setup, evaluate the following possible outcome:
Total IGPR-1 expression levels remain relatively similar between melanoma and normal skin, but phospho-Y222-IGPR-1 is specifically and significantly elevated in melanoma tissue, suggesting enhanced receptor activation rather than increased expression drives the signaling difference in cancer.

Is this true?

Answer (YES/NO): NO